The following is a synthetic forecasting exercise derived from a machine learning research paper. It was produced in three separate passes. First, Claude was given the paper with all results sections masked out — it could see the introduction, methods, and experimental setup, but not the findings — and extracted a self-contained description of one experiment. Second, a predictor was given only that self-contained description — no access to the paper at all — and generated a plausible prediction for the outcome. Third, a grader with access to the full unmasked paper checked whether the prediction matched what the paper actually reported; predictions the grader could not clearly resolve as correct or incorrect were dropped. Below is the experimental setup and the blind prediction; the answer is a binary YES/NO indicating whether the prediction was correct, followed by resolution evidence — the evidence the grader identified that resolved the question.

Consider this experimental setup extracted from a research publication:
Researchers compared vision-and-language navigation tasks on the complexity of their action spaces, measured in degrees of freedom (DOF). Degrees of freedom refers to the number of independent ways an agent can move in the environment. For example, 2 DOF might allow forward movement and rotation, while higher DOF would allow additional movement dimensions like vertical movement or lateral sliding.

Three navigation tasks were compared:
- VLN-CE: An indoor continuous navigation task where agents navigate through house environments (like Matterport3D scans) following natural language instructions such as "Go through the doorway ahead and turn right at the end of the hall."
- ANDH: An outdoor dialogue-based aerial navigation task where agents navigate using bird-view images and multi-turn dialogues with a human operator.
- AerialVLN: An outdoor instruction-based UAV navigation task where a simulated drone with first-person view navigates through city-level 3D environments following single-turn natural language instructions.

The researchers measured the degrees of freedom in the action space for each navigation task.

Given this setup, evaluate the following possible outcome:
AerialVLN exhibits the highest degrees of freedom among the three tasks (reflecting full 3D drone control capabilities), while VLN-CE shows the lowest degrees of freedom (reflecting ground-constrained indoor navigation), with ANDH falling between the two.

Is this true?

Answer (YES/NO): YES